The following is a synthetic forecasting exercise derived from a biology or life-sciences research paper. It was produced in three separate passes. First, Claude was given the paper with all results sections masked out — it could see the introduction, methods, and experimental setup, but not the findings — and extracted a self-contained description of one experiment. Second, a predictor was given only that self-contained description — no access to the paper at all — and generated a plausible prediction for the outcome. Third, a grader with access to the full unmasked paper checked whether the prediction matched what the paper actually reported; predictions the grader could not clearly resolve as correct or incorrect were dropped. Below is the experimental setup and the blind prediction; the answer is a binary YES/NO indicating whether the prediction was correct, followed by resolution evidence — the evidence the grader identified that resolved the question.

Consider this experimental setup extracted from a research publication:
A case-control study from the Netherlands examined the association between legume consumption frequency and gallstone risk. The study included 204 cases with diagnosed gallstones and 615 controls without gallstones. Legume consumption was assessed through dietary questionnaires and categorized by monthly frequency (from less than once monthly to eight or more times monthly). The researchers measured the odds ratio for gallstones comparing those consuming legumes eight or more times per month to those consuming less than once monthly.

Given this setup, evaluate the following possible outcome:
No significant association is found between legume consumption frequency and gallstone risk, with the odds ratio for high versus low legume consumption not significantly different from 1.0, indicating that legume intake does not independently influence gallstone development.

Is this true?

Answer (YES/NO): NO